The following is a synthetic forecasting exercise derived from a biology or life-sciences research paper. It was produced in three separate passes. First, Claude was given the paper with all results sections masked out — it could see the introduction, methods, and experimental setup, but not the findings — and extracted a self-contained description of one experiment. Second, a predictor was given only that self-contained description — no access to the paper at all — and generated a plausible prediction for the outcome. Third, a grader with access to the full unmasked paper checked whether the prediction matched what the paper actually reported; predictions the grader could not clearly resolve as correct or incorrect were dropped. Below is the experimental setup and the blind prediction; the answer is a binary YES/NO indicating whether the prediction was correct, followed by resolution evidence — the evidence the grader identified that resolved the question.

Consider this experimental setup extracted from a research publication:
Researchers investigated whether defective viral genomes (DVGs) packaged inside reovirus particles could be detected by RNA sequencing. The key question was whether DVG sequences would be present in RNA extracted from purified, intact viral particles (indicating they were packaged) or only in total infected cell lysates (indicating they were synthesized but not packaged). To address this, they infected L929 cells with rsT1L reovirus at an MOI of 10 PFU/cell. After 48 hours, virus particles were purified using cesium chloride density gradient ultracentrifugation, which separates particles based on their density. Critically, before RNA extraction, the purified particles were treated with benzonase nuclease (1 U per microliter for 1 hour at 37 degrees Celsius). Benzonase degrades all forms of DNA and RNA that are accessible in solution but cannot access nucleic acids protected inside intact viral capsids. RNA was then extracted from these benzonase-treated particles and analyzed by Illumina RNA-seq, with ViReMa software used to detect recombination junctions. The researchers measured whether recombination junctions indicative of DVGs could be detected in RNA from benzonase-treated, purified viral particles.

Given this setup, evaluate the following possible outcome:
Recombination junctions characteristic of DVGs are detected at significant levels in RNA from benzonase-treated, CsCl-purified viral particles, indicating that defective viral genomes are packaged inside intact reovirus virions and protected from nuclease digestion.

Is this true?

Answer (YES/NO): YES